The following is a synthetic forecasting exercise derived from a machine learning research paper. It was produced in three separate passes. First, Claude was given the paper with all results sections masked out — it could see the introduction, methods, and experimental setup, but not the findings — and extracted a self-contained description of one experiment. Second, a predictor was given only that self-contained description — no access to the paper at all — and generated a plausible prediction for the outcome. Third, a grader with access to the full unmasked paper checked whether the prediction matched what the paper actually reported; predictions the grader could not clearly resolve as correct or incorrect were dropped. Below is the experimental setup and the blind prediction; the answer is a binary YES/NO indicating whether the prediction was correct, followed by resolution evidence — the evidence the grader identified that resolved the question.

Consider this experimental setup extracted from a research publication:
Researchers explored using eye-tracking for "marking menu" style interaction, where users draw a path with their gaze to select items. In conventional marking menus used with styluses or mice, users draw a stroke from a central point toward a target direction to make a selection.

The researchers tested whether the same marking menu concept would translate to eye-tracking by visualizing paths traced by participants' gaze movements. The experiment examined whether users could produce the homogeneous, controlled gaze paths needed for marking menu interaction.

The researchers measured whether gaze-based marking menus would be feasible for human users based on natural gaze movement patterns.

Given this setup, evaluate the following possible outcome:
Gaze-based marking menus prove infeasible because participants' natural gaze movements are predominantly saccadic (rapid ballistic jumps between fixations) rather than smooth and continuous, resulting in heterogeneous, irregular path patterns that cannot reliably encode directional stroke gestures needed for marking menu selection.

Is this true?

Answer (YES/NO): YES